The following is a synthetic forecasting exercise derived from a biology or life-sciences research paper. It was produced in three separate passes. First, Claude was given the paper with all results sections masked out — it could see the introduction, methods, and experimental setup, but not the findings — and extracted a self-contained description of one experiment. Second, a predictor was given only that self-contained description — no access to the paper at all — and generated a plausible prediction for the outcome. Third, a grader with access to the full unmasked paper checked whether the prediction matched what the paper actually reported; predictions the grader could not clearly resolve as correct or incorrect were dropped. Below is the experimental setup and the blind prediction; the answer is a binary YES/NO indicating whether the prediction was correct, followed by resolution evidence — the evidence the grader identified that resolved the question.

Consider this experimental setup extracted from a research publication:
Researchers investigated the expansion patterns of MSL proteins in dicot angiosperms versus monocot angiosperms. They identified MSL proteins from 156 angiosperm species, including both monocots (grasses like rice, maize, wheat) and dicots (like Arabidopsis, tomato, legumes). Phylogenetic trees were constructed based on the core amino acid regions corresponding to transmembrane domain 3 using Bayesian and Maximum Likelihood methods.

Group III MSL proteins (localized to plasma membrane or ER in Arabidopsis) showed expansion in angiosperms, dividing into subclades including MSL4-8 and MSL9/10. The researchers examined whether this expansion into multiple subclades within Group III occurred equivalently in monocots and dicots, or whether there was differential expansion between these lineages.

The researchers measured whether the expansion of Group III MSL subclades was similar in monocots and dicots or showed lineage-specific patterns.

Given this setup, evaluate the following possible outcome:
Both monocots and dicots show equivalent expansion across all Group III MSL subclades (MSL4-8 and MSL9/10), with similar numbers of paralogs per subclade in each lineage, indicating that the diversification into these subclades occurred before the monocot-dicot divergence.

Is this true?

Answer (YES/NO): NO